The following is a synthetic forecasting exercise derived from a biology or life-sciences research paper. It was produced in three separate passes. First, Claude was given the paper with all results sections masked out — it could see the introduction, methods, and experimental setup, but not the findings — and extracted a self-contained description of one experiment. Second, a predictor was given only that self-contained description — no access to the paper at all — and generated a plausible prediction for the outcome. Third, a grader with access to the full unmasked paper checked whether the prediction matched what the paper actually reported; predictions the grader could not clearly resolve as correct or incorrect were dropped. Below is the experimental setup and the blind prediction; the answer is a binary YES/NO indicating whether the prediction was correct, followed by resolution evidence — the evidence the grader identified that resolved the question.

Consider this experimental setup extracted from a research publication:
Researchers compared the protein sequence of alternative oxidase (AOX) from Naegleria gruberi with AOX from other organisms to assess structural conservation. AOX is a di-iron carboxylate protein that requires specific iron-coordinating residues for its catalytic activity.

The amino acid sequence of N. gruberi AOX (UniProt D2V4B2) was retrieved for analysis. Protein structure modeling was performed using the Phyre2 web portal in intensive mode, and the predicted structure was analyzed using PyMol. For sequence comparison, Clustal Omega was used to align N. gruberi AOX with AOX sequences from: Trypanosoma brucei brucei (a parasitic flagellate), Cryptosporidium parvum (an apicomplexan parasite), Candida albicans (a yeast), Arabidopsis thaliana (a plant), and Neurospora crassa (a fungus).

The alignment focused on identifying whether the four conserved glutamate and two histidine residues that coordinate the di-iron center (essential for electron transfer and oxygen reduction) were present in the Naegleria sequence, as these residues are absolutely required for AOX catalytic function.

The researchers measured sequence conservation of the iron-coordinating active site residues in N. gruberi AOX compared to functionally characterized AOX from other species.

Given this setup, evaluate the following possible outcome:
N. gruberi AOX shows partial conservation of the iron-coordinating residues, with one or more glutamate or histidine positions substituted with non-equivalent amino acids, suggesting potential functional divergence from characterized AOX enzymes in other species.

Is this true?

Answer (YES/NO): NO